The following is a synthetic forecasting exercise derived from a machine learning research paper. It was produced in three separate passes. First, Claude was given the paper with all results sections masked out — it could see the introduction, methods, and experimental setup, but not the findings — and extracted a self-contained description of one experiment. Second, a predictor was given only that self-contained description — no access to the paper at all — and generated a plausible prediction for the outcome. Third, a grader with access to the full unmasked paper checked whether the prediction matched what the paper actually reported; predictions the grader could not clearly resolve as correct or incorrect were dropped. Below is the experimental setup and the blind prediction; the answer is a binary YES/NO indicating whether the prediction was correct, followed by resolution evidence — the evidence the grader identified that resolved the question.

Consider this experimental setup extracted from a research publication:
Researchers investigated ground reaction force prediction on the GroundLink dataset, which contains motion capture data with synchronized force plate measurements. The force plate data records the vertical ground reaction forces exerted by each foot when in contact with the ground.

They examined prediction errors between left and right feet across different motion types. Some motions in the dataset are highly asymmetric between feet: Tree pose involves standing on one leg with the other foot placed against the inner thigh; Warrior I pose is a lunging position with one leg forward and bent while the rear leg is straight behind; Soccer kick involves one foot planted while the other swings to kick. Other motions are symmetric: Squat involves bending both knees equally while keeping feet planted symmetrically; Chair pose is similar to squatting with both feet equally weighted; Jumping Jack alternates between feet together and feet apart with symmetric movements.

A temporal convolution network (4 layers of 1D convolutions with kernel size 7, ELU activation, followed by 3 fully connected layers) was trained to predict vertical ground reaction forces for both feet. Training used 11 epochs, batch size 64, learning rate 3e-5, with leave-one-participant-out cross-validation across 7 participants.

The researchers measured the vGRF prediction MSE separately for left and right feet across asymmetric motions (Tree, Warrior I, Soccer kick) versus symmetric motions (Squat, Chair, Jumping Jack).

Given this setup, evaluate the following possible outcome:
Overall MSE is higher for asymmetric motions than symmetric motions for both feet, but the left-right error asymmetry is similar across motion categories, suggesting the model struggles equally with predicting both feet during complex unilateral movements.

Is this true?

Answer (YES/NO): NO